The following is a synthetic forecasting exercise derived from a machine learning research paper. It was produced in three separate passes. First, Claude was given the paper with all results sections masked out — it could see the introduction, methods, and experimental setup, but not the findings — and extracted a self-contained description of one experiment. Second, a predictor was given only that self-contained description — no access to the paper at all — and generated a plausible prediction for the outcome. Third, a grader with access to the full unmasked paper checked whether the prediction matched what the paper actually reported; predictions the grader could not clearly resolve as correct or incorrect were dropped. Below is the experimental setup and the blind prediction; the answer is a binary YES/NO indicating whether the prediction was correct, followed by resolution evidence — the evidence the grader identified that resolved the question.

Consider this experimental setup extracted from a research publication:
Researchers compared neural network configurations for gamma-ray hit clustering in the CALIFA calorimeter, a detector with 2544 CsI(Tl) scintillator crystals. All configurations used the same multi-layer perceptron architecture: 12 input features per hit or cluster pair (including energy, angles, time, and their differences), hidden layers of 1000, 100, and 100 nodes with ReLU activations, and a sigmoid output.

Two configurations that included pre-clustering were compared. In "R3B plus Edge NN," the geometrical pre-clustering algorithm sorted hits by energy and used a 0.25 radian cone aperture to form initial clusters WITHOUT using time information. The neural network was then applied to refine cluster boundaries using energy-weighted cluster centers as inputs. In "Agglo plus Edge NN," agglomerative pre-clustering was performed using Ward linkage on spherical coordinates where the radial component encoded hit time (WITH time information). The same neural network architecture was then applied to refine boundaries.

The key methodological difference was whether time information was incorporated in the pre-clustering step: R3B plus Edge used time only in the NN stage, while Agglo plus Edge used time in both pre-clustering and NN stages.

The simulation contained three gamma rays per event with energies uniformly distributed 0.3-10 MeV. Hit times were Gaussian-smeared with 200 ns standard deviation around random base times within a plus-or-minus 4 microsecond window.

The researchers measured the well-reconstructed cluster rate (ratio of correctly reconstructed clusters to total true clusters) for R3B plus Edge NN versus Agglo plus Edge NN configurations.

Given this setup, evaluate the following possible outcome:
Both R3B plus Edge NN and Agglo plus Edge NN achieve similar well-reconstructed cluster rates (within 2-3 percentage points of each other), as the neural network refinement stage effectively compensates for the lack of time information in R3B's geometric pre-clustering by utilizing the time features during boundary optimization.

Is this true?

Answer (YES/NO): NO